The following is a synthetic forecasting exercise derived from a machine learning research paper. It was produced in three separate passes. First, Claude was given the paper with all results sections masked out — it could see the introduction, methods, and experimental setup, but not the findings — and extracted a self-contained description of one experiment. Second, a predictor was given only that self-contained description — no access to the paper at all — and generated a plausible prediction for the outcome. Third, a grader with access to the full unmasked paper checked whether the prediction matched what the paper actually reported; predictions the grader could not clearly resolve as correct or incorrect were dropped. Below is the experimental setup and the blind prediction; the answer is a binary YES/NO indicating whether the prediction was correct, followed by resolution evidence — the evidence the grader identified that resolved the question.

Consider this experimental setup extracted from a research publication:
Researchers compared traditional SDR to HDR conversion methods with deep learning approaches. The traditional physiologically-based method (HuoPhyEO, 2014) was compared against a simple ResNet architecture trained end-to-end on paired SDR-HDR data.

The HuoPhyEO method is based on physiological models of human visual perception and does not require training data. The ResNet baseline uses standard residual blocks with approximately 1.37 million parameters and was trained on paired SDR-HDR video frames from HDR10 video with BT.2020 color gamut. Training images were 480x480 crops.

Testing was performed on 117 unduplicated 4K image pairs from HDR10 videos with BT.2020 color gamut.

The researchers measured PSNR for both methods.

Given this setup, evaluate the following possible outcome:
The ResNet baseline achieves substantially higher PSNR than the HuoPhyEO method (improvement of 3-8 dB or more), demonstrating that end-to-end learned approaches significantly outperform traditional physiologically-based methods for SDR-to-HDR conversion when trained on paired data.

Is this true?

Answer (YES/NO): YES